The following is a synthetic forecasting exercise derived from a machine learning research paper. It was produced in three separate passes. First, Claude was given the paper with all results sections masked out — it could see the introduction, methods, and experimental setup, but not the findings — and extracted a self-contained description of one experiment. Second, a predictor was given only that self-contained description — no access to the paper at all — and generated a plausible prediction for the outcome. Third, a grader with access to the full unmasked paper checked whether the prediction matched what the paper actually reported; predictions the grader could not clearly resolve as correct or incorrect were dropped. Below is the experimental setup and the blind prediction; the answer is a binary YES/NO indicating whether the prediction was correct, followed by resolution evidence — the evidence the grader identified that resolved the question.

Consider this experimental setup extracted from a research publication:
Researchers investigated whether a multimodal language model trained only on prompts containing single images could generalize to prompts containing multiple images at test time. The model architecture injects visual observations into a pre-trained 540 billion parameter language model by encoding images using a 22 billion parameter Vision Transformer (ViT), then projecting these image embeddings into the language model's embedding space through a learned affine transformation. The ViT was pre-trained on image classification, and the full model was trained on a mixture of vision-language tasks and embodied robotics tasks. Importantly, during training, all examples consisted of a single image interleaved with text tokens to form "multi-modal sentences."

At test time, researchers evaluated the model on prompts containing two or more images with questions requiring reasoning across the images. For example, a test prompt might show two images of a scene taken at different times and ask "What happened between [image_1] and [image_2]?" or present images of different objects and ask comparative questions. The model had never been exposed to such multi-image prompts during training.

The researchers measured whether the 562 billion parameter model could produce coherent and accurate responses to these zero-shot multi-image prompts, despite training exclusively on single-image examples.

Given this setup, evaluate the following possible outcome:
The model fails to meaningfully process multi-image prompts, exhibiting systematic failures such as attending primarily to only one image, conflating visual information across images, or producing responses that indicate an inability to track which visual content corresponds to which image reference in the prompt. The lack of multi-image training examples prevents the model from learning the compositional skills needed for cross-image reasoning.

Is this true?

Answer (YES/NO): NO